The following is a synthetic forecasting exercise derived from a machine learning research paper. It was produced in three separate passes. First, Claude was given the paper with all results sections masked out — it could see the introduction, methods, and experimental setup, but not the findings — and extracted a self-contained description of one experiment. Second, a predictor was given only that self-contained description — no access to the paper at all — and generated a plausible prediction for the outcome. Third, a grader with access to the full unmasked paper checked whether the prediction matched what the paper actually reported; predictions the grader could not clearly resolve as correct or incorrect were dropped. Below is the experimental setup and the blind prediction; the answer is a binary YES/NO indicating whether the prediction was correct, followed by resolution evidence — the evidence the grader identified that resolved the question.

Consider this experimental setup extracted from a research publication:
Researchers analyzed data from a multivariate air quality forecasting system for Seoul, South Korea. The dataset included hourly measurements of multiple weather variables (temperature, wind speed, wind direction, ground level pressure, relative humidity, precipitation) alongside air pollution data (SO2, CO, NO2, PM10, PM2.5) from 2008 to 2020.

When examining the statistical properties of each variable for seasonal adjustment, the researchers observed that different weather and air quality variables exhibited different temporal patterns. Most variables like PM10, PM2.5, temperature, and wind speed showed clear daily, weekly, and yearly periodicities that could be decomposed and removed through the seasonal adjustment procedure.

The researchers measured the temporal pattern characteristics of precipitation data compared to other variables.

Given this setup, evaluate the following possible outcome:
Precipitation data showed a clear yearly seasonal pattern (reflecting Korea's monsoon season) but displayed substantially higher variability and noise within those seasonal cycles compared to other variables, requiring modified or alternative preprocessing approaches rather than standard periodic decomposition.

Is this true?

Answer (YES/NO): NO